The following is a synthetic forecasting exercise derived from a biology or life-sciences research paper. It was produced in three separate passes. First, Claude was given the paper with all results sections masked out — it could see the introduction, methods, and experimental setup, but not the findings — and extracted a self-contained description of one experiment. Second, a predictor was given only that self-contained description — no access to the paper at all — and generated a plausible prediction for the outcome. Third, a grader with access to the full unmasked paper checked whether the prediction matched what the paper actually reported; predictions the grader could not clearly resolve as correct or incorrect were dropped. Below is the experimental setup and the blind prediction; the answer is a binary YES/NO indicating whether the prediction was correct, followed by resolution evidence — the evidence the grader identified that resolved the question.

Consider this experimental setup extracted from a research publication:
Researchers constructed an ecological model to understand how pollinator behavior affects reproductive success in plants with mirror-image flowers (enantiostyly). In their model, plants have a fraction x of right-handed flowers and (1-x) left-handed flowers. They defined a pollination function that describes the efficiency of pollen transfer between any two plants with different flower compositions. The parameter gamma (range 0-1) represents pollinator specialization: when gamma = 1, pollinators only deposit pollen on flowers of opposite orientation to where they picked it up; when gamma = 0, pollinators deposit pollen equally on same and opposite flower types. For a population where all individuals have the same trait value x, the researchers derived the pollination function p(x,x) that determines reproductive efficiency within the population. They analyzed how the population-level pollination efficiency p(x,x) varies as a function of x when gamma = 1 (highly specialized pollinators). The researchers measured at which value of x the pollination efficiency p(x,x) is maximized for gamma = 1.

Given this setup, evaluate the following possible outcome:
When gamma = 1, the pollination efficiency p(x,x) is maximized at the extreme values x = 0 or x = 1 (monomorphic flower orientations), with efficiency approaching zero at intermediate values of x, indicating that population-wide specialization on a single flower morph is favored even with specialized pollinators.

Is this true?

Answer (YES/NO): NO